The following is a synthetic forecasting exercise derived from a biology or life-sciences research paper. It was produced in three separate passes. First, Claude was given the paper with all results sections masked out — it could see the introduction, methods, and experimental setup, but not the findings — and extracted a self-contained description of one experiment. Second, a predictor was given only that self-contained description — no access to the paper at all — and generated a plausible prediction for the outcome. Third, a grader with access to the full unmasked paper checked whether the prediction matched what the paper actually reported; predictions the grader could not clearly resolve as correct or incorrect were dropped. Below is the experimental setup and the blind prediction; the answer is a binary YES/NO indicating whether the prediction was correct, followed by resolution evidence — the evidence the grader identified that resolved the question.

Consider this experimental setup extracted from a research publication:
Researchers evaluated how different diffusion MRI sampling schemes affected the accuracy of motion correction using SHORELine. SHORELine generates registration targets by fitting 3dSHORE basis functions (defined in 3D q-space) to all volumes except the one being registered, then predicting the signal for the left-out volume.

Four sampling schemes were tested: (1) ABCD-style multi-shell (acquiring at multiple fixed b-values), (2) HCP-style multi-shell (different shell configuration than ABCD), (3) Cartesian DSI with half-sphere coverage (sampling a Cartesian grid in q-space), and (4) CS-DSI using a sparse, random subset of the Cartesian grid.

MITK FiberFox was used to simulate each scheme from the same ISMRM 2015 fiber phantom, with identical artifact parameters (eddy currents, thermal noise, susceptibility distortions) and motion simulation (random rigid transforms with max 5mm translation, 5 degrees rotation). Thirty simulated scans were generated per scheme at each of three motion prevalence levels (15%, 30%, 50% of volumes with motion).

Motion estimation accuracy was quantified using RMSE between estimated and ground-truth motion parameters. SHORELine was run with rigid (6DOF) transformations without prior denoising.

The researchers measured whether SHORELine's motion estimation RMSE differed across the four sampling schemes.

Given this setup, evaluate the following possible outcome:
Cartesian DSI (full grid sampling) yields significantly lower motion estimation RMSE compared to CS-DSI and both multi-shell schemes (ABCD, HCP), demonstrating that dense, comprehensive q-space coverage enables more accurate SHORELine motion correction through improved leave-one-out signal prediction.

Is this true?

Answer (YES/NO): NO